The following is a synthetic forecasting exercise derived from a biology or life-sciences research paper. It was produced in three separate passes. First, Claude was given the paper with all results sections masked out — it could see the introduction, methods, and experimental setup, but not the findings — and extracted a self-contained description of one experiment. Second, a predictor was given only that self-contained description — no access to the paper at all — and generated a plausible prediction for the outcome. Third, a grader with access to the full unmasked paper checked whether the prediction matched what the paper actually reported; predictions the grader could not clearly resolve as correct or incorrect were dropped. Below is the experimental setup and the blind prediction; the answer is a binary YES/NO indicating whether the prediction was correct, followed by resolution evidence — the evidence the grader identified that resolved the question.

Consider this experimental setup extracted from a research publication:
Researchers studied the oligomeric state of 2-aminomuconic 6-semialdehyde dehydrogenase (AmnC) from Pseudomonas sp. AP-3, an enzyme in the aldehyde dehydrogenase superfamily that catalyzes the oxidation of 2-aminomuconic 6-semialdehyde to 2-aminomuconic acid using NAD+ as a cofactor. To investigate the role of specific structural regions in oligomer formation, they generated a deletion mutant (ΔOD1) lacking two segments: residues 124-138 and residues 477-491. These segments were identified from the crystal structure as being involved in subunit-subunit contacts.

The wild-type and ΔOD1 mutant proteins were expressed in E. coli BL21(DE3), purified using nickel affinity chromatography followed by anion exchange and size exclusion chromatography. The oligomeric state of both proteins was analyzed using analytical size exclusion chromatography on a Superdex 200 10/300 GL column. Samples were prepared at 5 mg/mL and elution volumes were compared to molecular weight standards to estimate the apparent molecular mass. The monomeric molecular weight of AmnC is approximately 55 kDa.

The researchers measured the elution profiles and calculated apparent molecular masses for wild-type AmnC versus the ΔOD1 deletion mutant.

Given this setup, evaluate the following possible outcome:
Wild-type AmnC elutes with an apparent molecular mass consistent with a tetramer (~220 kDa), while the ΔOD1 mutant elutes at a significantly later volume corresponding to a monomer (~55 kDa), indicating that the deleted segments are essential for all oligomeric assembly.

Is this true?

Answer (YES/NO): NO